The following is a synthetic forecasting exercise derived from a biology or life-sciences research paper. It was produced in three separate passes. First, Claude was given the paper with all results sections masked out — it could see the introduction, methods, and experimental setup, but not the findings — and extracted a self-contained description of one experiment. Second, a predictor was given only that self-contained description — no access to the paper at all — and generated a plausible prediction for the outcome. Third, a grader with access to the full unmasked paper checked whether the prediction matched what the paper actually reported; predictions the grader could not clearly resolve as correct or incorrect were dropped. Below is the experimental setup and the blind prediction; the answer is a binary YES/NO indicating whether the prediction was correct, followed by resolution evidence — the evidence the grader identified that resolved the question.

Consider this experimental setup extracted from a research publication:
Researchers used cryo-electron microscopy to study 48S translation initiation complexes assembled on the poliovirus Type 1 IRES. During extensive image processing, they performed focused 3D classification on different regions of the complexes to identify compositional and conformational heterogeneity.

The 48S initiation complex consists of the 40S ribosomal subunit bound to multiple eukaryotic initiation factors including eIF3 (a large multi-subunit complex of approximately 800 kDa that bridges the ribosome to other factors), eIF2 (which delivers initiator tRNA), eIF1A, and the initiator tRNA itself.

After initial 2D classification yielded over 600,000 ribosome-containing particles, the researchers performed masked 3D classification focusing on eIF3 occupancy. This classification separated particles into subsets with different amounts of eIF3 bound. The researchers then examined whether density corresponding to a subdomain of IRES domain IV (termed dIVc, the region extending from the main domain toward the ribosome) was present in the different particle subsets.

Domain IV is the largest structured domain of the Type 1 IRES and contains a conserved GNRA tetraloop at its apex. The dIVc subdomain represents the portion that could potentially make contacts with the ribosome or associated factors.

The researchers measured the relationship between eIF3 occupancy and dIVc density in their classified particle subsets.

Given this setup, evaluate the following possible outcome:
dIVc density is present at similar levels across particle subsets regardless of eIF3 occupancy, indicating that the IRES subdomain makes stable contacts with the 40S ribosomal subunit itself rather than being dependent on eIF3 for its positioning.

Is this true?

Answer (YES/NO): YES